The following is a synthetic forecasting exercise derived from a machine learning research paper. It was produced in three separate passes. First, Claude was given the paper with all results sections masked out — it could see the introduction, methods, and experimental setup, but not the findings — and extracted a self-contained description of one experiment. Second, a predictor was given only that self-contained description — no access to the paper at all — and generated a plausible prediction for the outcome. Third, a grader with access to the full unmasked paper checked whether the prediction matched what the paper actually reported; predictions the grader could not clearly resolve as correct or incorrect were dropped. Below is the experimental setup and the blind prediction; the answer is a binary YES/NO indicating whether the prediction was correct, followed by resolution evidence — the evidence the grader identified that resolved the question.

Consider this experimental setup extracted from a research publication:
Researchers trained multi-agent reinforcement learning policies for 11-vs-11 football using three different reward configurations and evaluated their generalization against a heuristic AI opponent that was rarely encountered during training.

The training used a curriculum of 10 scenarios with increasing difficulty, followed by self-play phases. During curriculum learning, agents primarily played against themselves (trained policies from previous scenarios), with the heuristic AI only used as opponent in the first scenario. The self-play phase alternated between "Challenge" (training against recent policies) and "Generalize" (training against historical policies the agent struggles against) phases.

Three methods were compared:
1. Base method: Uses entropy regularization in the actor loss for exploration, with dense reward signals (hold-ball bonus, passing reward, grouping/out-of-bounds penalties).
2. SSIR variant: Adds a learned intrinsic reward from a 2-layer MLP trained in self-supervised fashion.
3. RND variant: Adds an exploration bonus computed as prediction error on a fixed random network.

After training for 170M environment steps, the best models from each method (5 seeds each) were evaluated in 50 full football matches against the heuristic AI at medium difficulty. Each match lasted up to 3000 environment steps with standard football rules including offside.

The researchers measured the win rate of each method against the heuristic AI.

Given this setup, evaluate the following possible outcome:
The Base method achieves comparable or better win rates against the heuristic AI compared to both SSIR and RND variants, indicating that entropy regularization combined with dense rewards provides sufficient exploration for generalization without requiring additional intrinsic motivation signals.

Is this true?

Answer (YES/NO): YES